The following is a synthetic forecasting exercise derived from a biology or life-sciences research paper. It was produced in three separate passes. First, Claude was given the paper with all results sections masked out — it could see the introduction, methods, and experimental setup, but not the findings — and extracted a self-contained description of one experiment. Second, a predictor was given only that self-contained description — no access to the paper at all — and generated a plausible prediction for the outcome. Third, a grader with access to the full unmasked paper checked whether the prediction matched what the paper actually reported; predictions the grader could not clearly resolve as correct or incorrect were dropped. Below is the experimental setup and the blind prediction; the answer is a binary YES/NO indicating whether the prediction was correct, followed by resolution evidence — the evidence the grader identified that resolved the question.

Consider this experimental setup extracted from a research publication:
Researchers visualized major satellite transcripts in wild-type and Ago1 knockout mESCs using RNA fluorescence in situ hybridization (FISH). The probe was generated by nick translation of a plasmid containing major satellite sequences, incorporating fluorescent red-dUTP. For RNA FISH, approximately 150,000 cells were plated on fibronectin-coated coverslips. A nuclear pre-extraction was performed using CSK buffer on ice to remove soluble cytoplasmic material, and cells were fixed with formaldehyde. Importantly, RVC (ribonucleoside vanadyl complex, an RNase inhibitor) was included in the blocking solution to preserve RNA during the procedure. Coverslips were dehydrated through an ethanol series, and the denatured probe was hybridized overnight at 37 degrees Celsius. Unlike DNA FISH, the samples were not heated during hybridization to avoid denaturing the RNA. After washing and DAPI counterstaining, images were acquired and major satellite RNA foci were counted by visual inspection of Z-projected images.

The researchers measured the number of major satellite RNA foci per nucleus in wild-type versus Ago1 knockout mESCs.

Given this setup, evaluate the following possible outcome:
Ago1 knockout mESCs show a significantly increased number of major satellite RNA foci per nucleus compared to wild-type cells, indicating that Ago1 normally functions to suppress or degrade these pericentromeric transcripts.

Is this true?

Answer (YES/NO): YES